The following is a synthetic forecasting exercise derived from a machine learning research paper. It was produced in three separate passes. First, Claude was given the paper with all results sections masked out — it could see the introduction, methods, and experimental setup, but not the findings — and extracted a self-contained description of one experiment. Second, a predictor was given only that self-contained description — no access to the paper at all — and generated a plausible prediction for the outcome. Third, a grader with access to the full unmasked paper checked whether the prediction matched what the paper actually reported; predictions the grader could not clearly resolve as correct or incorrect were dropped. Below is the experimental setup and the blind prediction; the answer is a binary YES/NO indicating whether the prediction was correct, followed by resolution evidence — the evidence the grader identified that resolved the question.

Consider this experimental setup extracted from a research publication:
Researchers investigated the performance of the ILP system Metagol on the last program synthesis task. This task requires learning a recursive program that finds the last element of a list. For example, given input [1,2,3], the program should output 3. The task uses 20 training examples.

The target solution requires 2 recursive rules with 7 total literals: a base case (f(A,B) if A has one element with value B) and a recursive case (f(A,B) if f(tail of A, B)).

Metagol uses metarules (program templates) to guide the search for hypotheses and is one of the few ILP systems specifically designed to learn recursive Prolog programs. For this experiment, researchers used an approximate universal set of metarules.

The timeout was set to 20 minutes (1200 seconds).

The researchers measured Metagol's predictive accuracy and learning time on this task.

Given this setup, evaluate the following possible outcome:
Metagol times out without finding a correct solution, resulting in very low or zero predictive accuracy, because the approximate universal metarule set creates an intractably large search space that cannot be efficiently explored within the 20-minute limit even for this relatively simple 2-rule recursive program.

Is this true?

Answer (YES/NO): NO